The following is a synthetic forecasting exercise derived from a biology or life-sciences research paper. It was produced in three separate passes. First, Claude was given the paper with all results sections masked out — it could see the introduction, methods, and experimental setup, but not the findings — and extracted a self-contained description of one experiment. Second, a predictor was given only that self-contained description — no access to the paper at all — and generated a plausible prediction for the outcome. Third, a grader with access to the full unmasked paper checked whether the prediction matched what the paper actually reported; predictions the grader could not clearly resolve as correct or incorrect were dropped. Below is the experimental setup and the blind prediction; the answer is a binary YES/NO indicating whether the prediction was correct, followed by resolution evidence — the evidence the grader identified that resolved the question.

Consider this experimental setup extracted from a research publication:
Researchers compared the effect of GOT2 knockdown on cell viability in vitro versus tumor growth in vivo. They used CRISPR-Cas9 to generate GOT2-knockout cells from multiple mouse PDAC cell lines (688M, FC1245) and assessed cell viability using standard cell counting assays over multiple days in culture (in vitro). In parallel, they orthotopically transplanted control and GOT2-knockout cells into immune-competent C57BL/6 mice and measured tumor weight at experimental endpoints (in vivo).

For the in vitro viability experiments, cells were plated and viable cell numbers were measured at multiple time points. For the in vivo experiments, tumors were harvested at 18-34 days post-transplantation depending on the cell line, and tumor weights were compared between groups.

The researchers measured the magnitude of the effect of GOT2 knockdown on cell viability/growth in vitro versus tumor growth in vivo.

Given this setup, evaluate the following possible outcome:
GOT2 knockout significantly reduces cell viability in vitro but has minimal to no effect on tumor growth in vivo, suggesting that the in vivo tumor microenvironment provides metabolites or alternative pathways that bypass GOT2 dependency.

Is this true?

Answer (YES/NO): NO